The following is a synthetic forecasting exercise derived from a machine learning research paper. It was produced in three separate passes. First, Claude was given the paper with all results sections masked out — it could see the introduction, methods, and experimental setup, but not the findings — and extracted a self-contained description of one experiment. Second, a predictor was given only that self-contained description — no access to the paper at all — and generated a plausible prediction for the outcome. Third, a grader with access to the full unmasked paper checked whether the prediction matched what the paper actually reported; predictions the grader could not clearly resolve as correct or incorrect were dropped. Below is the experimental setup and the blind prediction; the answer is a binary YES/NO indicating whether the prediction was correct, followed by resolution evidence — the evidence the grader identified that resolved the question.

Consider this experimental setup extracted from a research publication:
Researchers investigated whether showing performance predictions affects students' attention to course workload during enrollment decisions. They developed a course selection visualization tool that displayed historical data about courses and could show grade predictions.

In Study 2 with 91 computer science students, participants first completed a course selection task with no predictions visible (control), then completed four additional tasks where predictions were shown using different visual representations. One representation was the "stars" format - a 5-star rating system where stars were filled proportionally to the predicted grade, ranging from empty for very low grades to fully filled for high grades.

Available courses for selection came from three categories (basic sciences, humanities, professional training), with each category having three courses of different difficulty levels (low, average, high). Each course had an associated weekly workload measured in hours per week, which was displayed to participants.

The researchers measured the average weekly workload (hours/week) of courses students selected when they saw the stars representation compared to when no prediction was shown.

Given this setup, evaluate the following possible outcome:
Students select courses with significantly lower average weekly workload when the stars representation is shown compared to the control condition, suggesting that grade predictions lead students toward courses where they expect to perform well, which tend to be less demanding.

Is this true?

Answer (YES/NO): YES